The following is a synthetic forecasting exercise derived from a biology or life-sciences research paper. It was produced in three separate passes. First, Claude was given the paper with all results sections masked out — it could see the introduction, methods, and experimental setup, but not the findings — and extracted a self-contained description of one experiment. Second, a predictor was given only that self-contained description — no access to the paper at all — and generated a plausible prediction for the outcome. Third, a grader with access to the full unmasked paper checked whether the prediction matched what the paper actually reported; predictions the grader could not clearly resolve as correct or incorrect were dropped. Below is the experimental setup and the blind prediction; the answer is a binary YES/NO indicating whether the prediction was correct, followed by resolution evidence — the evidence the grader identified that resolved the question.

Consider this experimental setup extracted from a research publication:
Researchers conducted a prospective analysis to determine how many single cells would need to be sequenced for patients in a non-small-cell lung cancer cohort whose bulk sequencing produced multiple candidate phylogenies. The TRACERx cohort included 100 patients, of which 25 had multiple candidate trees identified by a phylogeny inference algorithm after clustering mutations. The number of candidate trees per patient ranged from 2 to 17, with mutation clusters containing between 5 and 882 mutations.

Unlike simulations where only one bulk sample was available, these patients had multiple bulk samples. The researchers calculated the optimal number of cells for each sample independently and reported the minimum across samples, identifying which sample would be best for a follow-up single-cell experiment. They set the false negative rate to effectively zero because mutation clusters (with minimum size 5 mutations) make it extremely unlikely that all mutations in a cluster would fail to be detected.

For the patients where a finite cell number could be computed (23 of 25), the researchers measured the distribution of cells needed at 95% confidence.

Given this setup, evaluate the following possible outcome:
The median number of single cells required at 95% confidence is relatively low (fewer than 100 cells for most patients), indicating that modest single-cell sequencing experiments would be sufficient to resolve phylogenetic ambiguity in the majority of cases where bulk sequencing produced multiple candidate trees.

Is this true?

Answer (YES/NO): YES